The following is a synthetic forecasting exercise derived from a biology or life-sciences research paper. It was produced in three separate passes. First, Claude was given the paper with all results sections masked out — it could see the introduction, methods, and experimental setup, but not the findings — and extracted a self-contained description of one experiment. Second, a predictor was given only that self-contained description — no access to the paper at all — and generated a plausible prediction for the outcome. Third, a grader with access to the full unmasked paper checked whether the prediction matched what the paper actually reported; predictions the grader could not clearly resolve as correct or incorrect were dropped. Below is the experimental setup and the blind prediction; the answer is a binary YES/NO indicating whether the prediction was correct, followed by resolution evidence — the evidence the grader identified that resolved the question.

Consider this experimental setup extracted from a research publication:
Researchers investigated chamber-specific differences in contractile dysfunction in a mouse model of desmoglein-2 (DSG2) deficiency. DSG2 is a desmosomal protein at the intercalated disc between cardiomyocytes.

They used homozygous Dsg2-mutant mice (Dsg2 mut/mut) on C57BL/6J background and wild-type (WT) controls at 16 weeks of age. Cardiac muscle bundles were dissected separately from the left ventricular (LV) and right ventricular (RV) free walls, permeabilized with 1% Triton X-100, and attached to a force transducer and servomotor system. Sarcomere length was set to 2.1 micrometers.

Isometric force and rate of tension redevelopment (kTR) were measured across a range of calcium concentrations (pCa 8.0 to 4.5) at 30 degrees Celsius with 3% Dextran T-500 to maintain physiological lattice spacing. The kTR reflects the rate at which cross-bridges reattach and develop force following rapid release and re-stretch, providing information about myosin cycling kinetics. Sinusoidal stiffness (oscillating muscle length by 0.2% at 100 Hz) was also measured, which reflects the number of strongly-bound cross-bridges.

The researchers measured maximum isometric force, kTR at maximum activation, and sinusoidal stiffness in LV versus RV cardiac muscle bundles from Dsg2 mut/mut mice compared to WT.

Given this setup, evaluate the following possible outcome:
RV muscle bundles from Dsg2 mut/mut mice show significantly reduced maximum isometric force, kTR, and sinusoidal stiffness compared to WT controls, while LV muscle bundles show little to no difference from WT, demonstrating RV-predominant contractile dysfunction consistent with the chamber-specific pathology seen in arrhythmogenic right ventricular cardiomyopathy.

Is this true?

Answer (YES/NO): NO